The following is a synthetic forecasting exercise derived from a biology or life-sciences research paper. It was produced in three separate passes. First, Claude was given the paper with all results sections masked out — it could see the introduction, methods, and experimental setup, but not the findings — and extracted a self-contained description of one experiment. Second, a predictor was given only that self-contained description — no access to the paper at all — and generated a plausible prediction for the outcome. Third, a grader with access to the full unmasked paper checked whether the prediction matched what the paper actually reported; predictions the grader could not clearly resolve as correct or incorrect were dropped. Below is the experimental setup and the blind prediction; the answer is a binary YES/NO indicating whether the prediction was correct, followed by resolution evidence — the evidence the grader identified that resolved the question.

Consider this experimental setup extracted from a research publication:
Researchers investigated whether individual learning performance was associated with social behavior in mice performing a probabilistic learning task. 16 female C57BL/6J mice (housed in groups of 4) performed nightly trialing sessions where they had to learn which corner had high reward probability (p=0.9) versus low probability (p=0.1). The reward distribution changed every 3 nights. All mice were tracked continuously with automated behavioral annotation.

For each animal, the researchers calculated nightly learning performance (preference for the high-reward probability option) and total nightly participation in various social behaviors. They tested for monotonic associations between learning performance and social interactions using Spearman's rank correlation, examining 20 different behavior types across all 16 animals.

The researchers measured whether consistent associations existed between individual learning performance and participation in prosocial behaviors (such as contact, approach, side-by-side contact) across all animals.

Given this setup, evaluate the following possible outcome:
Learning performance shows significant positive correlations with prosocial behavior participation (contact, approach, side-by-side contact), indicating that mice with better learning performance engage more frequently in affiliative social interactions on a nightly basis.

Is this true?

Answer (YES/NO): NO